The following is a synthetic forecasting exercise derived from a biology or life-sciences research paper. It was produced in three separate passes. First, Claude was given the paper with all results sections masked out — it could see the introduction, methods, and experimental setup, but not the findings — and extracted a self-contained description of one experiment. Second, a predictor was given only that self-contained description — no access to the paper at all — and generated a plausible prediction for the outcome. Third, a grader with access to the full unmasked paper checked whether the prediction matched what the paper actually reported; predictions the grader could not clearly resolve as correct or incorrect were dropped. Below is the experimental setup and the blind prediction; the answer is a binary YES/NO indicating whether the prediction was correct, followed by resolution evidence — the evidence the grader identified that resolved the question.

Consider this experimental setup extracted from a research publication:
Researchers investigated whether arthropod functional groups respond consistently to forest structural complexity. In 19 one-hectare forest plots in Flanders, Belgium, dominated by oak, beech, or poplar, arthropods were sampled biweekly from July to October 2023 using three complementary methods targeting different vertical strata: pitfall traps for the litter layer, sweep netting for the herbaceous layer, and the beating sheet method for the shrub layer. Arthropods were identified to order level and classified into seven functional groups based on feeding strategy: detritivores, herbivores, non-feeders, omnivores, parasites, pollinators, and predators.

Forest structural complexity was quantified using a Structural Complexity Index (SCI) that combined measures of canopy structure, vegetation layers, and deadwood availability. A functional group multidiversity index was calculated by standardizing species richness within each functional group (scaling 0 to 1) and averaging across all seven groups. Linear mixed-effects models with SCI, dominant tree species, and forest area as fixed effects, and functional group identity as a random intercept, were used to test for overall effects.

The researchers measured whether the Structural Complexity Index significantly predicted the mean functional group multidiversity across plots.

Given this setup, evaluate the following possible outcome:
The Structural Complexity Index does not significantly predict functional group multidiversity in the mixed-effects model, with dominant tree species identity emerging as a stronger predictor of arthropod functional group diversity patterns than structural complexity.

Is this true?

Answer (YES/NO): NO